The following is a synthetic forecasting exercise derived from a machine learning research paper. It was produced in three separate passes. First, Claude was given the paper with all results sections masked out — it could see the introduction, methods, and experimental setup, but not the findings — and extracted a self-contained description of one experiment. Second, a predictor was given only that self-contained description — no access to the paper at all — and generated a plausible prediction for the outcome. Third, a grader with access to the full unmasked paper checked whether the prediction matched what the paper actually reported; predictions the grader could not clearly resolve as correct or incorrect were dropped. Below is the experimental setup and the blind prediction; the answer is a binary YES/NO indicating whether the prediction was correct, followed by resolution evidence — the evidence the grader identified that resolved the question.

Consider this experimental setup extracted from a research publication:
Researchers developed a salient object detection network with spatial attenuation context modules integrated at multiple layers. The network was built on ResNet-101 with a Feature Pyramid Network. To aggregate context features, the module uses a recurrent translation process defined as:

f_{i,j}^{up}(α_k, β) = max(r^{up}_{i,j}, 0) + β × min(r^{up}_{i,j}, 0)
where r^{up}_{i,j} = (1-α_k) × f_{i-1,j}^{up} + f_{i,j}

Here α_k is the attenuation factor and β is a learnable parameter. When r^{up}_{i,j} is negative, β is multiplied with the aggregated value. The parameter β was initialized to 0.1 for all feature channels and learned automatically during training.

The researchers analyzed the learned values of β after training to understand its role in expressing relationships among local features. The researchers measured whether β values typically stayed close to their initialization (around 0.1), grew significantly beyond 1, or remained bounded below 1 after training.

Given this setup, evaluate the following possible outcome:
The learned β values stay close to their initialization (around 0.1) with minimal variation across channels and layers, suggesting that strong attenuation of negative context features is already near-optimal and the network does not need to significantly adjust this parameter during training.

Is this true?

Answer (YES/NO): NO